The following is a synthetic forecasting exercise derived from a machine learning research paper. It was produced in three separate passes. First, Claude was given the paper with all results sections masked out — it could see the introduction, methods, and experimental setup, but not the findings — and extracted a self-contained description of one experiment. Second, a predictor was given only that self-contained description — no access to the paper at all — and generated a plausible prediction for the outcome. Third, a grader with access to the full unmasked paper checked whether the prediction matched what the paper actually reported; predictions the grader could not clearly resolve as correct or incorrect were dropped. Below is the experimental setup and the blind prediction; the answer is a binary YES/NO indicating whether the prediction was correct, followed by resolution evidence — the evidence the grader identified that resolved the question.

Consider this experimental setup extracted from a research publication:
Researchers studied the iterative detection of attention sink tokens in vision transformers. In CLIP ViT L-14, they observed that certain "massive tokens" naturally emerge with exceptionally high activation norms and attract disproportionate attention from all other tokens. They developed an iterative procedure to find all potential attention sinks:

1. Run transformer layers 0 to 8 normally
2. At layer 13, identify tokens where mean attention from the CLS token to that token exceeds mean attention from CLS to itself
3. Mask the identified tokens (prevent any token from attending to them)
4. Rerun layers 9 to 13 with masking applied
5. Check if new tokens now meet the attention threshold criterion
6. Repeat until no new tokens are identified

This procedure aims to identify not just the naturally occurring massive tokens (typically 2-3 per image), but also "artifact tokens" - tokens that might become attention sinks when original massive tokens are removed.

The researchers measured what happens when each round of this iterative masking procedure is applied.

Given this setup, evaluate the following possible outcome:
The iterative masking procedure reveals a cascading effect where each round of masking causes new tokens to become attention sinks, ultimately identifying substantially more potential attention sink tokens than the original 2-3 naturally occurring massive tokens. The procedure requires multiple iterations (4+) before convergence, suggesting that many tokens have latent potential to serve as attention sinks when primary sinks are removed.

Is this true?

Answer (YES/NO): YES